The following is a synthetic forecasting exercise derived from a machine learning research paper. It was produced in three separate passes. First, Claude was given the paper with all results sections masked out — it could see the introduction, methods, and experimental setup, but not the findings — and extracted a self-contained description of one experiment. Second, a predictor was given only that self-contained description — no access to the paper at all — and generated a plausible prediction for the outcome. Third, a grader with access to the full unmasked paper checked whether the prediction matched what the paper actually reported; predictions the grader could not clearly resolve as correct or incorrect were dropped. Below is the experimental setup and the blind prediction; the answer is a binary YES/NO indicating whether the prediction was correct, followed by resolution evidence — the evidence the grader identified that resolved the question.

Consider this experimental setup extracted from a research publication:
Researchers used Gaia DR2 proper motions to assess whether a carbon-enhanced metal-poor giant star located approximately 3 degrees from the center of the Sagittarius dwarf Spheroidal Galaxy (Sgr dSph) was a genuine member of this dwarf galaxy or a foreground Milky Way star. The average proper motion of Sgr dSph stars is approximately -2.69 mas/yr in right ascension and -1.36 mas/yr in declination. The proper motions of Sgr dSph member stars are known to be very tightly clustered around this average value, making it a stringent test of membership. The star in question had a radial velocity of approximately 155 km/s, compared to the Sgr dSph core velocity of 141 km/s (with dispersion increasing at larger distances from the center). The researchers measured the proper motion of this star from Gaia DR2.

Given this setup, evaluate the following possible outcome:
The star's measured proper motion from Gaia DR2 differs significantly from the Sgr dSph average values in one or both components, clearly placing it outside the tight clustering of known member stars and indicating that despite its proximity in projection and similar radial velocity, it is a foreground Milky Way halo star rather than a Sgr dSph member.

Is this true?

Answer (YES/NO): NO